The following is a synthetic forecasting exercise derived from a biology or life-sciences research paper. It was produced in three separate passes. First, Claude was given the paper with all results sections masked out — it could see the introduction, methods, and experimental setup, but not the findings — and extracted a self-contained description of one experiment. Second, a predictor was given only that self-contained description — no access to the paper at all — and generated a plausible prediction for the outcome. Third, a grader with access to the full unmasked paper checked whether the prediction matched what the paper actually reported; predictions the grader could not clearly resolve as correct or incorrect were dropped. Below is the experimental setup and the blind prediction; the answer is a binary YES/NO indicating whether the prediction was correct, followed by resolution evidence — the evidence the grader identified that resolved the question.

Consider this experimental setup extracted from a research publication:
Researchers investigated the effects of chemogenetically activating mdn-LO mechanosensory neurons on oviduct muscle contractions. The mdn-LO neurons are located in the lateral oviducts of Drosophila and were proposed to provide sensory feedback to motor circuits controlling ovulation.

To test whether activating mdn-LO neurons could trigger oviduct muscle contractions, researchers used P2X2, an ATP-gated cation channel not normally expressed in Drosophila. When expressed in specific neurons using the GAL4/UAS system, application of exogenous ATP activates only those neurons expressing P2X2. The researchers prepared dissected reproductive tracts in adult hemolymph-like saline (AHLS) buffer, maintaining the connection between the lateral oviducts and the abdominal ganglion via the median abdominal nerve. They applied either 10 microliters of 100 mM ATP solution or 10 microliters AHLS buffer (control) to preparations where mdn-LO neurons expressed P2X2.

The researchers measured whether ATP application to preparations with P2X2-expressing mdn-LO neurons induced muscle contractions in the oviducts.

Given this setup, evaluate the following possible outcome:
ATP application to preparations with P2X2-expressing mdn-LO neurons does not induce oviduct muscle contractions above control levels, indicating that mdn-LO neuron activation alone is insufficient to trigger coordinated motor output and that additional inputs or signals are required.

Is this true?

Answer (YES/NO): NO